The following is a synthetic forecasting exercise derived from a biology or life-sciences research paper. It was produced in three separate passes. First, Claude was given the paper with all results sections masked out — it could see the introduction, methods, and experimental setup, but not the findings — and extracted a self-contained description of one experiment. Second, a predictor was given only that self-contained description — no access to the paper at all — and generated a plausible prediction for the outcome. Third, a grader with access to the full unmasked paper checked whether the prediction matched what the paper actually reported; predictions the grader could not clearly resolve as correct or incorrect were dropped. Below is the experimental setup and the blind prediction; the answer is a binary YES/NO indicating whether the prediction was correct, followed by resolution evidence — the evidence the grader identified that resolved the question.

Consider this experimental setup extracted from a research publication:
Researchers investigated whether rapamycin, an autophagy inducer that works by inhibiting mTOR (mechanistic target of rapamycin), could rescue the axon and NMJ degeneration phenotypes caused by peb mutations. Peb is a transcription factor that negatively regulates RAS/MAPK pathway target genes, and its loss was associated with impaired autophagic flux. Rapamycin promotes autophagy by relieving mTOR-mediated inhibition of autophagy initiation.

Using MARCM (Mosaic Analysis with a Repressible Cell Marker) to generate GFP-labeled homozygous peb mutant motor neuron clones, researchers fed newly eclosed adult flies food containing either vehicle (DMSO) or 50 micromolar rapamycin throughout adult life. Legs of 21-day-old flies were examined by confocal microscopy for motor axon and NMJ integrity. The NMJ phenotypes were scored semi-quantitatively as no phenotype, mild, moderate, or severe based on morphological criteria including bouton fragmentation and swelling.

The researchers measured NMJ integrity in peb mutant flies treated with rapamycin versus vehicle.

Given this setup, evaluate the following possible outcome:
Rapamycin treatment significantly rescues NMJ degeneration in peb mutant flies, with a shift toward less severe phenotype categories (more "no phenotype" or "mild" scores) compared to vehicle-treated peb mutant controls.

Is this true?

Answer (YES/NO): NO